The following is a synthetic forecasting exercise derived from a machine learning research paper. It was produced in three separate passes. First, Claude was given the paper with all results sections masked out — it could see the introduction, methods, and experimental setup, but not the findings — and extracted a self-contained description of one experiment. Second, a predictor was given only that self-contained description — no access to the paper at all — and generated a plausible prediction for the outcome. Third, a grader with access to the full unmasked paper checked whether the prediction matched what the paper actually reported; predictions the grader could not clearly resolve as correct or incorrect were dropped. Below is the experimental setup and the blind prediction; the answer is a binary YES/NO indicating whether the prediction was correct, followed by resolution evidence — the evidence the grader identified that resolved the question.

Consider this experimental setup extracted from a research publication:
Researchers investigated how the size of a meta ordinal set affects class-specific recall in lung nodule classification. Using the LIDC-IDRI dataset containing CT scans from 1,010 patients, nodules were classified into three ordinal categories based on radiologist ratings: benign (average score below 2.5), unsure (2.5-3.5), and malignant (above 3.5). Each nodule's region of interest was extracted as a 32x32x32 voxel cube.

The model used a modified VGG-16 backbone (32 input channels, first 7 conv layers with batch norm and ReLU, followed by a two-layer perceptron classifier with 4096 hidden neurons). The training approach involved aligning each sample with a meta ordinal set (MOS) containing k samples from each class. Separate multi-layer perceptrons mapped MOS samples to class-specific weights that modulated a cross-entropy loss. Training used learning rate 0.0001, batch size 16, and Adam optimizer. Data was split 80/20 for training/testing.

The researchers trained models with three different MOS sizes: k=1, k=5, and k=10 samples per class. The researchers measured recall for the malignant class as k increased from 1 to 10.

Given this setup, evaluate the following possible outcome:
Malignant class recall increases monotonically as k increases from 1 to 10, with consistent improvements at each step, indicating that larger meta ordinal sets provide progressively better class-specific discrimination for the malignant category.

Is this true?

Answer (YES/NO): NO